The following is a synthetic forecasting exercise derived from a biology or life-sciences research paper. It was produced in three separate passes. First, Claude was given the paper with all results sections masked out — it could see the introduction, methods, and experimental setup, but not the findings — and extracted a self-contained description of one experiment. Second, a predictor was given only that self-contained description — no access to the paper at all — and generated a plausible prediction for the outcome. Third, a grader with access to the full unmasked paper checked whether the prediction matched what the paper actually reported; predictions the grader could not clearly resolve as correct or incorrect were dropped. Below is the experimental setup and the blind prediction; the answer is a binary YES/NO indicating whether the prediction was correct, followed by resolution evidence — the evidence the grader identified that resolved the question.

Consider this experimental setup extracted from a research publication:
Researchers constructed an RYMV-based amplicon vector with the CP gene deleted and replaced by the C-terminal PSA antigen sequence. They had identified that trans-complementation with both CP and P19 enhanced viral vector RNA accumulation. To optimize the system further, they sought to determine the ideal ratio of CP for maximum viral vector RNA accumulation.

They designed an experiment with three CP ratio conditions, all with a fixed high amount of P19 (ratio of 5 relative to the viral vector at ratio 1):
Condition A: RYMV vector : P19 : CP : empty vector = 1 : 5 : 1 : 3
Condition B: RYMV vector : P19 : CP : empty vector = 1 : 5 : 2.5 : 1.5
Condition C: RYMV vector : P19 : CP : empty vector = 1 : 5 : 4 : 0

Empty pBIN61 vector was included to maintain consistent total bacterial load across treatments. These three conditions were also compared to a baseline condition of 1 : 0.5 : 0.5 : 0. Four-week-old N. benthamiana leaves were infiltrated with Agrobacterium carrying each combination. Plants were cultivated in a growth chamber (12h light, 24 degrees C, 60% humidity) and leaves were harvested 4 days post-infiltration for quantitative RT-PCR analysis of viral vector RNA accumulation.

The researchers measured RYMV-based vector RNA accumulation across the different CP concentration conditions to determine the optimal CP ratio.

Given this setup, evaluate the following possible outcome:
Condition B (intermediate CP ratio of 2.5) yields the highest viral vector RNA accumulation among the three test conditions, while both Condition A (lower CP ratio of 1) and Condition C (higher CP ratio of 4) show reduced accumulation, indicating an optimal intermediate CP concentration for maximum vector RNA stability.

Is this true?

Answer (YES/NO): YES